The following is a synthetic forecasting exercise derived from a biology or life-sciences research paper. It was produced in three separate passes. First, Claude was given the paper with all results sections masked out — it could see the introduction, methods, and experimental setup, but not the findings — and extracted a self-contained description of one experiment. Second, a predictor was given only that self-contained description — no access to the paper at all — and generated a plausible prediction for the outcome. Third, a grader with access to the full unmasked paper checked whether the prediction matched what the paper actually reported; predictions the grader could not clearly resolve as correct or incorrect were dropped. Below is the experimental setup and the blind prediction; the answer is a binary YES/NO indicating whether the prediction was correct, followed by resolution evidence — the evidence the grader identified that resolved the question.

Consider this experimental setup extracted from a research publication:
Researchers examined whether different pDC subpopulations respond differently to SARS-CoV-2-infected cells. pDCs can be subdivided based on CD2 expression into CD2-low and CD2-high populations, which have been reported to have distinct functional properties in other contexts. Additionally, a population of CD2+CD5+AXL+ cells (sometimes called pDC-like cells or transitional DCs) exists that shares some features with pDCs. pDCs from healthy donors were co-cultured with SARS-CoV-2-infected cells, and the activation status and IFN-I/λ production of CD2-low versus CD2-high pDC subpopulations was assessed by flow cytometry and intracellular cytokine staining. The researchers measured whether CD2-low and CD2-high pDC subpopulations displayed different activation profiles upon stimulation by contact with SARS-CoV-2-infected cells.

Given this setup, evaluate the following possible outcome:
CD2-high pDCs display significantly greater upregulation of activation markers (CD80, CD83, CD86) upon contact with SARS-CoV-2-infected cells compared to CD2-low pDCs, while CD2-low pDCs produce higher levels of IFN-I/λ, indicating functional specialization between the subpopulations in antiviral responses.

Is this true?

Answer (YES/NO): NO